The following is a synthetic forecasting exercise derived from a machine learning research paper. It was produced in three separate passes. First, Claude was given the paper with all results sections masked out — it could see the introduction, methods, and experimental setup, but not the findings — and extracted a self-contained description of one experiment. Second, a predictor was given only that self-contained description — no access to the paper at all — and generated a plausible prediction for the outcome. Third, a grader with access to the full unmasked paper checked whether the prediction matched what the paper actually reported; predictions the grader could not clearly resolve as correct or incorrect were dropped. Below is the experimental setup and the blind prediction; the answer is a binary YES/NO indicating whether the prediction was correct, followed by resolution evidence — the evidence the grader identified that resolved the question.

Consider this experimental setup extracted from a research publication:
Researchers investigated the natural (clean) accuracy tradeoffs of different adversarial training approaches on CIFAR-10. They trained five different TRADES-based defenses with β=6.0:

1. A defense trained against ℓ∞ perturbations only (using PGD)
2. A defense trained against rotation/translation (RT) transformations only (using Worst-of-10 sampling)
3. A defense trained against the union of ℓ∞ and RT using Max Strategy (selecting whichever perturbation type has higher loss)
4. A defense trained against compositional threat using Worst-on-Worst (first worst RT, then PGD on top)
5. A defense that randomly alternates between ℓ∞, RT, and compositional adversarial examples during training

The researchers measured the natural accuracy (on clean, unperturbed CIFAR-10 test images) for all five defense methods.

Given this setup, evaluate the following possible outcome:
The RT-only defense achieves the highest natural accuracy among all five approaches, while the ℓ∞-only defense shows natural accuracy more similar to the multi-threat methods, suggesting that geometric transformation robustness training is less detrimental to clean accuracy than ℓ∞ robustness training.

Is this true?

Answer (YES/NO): YES